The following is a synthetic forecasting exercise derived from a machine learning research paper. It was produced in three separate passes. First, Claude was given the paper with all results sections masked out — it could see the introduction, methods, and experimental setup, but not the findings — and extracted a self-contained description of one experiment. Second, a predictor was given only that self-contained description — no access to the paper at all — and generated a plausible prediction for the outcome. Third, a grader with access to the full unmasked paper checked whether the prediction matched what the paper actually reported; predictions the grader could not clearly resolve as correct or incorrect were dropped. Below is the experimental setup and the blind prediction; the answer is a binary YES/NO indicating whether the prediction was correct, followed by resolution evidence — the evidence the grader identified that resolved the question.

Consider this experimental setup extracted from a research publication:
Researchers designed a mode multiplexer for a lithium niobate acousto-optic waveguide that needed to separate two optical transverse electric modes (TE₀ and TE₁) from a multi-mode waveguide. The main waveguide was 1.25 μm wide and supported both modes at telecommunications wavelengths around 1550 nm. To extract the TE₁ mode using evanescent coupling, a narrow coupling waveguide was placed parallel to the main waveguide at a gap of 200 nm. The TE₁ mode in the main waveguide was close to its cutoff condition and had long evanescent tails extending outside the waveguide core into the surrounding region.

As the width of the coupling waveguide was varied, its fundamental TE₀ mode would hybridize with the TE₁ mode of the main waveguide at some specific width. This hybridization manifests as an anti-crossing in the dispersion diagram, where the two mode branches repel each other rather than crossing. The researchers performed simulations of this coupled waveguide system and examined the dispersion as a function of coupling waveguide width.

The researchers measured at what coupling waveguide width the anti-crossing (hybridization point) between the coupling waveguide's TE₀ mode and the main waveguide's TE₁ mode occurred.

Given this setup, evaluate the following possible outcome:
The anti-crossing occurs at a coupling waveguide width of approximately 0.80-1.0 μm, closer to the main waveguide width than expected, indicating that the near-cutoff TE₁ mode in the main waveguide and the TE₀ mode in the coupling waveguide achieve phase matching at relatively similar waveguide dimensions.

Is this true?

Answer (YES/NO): NO